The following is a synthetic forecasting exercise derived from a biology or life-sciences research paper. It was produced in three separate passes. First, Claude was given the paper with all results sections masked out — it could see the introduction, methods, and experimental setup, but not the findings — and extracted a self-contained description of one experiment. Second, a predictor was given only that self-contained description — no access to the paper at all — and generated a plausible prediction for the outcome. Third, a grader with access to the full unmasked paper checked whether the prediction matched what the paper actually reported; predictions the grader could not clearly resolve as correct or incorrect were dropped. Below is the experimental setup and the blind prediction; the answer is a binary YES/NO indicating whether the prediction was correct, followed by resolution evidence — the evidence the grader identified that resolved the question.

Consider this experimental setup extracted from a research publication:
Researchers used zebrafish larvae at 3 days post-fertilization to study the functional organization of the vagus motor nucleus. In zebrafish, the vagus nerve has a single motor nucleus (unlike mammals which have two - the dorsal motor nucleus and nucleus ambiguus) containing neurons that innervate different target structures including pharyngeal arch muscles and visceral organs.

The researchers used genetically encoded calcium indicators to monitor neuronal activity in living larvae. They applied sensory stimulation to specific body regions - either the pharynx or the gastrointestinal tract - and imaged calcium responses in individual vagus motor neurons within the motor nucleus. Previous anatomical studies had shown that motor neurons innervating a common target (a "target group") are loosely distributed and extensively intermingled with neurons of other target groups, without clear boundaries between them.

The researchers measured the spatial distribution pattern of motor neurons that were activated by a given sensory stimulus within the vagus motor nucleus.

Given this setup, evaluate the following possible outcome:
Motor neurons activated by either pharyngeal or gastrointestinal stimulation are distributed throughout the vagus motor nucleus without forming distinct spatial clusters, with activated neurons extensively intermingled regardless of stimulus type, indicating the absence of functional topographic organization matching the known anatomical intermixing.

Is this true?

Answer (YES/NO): NO